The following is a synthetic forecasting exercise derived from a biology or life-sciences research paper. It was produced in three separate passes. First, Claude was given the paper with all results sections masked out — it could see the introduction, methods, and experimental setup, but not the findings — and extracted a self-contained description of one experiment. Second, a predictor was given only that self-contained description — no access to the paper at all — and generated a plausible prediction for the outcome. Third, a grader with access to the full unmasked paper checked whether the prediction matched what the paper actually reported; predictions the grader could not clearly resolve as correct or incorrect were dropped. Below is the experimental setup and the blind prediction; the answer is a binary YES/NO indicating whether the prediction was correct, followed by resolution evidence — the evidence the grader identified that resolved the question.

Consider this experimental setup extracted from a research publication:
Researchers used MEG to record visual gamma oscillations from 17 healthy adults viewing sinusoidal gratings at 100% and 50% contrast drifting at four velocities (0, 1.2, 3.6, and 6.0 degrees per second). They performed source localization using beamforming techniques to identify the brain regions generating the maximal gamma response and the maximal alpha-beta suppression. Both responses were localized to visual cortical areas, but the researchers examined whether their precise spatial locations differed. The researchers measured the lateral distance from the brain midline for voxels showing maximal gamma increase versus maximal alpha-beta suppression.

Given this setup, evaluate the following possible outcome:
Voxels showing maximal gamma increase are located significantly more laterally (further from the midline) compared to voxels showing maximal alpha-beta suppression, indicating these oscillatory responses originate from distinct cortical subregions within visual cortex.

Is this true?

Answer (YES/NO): NO